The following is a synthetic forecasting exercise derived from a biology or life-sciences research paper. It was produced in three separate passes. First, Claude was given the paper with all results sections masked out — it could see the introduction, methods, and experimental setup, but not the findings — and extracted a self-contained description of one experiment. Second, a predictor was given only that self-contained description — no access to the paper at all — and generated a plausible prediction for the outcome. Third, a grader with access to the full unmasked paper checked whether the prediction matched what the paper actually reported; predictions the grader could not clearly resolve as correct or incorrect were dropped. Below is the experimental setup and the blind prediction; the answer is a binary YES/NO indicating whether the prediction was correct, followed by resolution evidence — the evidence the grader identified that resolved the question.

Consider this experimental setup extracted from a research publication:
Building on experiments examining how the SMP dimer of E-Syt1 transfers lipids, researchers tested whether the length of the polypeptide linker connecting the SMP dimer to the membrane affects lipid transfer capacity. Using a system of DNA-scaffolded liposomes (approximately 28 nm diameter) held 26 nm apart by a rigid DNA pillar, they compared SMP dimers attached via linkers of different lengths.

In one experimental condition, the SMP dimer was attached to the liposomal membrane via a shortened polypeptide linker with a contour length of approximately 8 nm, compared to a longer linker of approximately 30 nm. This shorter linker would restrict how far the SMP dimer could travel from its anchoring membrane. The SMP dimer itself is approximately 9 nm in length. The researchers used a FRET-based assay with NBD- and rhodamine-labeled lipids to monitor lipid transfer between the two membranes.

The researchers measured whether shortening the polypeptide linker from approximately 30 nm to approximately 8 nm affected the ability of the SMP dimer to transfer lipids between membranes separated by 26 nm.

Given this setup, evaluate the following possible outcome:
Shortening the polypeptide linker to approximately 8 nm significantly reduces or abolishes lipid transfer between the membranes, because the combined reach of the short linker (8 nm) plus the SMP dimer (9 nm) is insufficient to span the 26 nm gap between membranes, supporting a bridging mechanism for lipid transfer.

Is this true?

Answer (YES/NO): NO